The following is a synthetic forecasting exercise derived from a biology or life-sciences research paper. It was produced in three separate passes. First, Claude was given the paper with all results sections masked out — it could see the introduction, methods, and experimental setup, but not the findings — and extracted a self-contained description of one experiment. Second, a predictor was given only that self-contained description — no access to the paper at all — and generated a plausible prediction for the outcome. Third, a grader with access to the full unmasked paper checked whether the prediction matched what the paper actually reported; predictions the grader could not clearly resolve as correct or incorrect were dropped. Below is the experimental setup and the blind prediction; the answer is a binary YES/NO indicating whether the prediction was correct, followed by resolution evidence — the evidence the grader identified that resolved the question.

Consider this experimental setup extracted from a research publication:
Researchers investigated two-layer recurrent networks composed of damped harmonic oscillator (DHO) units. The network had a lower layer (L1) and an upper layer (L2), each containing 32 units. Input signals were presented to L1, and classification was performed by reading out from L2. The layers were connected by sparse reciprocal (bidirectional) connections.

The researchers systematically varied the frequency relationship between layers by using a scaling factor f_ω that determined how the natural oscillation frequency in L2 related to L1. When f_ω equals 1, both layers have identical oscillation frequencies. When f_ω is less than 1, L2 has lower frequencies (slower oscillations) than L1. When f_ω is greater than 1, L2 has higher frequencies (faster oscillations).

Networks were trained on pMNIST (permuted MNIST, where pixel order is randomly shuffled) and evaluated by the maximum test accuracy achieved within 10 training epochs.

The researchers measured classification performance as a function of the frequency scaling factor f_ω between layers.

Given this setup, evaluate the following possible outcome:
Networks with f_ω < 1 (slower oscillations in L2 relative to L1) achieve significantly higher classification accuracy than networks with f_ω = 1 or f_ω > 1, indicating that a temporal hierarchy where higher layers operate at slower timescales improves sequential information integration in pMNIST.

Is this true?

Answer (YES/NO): YES